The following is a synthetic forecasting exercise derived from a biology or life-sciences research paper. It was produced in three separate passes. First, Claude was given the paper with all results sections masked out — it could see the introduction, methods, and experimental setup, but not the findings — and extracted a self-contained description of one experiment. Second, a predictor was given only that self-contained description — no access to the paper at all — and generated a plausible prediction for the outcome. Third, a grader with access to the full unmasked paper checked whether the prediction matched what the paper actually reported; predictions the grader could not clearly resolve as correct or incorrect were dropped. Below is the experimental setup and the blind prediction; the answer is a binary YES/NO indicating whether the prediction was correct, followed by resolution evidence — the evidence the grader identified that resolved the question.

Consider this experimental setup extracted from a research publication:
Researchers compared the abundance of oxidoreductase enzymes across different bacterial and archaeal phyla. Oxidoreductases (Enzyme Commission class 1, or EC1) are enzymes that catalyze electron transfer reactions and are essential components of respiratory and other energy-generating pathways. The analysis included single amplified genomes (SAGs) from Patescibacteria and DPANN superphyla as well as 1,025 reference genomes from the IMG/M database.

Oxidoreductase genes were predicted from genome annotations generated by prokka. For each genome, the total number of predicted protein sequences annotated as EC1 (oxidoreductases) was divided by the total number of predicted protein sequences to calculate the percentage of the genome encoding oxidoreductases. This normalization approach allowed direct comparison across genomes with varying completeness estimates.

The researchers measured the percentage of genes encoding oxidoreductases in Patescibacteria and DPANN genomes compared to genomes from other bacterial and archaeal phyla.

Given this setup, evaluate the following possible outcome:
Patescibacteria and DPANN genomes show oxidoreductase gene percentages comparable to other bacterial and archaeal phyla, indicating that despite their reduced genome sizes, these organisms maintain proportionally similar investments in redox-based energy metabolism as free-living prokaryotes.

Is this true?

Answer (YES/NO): NO